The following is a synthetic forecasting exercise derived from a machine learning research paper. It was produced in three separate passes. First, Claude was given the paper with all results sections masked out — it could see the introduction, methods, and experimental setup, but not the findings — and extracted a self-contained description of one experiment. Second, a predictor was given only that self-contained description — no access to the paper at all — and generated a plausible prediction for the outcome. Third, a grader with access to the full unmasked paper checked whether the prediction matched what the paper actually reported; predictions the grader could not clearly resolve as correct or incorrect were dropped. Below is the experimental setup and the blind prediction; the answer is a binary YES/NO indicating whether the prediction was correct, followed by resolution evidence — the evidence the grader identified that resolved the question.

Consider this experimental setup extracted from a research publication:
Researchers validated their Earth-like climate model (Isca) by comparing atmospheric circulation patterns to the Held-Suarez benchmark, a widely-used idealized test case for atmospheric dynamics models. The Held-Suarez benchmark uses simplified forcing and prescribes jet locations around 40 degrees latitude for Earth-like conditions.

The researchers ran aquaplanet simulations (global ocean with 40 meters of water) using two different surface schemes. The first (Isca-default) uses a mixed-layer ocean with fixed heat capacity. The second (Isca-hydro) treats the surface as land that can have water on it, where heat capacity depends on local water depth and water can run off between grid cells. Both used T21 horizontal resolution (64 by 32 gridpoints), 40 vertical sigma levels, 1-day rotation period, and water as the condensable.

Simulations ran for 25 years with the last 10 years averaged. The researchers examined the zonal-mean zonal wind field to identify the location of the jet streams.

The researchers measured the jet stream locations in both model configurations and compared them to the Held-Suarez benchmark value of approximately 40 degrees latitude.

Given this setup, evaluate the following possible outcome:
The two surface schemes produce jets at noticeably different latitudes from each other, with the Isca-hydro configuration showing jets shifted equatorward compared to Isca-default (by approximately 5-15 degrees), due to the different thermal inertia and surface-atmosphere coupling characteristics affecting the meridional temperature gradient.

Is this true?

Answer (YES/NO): NO